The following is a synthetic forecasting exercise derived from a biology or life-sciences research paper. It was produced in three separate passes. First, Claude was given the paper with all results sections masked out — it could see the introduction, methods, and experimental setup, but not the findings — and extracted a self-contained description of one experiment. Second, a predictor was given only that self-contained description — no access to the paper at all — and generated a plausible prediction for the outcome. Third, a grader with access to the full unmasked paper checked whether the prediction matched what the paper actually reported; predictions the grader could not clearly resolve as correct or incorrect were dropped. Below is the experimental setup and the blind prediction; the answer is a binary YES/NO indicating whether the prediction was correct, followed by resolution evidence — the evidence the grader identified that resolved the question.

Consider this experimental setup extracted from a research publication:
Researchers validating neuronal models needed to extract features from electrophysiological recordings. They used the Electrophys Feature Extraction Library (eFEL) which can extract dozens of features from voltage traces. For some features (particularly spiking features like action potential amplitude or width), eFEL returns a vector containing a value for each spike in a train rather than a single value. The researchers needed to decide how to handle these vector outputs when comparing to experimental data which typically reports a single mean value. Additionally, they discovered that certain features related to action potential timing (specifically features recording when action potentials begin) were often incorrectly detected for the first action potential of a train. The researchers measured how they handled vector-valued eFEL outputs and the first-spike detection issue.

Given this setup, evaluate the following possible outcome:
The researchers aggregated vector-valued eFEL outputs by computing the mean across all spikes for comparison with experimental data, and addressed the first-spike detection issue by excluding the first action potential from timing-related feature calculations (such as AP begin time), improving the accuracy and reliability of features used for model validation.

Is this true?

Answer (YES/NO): YES